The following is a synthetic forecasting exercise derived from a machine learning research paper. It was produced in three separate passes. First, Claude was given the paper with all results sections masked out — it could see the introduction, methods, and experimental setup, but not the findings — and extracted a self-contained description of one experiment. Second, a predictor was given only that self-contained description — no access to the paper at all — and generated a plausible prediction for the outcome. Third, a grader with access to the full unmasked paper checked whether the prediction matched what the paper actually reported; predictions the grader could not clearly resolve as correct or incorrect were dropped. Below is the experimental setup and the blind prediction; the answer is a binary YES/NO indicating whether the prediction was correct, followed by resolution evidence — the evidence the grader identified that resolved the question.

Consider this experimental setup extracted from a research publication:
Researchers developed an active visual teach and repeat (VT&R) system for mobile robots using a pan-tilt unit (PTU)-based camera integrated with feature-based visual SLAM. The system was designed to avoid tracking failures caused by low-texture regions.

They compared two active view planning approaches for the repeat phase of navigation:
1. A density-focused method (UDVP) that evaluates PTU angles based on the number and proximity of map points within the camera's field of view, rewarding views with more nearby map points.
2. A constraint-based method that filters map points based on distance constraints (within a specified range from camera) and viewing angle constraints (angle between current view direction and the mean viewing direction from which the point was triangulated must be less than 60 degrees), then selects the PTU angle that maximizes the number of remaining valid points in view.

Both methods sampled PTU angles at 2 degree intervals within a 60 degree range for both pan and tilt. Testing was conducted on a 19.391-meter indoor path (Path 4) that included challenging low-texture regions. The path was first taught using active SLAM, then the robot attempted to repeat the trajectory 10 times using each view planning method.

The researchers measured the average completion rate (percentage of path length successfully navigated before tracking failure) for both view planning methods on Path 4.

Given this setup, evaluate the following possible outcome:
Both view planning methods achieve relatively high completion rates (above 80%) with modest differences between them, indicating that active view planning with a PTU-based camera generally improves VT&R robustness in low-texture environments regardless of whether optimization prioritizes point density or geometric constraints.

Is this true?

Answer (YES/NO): NO